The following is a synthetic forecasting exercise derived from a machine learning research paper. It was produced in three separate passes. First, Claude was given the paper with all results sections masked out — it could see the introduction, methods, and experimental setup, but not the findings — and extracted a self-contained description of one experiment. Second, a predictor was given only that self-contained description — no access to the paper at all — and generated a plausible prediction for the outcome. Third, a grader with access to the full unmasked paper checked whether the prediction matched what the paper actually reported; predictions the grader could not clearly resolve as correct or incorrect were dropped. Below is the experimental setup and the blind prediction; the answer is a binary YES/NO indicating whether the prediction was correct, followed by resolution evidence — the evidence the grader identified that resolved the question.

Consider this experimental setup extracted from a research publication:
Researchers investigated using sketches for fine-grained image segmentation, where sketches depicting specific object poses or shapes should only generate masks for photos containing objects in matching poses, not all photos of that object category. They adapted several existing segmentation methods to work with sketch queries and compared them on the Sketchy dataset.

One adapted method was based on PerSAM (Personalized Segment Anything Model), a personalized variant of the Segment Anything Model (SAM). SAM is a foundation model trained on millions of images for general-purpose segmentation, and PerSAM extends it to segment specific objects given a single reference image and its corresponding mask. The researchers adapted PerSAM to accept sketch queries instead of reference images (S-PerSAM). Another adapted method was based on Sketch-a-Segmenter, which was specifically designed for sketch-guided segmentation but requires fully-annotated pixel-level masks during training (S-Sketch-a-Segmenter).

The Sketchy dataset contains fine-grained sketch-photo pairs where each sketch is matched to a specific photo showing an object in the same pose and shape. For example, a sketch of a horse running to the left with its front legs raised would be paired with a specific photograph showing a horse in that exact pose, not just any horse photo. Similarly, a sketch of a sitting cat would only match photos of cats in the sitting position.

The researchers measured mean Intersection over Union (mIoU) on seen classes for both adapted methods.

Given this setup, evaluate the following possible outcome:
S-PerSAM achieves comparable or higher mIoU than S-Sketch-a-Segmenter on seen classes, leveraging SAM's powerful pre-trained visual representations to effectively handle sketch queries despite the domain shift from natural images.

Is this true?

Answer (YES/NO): NO